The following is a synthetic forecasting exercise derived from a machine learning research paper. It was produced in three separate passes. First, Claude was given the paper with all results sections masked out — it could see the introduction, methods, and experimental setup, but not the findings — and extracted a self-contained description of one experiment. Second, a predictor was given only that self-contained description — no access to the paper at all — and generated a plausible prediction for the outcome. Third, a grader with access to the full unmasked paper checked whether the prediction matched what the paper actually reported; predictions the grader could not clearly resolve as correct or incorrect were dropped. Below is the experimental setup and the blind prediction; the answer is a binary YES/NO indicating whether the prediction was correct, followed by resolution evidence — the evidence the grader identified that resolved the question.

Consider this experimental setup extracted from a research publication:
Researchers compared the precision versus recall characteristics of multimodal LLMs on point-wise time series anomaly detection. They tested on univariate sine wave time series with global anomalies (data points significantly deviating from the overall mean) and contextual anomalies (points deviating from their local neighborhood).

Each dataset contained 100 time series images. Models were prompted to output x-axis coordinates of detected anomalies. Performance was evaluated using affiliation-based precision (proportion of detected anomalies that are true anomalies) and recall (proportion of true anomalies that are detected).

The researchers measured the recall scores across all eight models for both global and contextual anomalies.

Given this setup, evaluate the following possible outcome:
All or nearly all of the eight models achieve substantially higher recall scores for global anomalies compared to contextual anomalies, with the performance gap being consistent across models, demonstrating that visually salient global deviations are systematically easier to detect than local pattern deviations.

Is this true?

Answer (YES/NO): NO